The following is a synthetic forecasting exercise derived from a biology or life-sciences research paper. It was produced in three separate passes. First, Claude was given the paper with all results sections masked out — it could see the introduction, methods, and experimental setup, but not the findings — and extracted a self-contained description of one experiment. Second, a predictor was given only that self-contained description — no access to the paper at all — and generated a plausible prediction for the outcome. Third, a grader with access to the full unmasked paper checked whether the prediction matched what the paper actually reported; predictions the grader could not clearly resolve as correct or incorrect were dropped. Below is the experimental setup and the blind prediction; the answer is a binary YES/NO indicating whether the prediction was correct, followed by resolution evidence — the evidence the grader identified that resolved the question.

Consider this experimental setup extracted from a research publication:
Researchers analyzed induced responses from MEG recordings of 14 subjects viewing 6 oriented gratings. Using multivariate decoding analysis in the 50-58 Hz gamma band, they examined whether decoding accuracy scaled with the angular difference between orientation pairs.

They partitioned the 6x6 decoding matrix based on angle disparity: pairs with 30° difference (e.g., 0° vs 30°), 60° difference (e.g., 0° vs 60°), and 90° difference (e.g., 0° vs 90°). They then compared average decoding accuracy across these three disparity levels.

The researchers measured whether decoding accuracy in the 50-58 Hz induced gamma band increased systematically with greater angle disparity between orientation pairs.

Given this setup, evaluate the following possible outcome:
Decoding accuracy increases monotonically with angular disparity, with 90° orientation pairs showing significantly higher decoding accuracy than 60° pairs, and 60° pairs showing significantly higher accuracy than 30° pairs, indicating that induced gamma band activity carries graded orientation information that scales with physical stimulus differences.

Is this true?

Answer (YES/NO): NO